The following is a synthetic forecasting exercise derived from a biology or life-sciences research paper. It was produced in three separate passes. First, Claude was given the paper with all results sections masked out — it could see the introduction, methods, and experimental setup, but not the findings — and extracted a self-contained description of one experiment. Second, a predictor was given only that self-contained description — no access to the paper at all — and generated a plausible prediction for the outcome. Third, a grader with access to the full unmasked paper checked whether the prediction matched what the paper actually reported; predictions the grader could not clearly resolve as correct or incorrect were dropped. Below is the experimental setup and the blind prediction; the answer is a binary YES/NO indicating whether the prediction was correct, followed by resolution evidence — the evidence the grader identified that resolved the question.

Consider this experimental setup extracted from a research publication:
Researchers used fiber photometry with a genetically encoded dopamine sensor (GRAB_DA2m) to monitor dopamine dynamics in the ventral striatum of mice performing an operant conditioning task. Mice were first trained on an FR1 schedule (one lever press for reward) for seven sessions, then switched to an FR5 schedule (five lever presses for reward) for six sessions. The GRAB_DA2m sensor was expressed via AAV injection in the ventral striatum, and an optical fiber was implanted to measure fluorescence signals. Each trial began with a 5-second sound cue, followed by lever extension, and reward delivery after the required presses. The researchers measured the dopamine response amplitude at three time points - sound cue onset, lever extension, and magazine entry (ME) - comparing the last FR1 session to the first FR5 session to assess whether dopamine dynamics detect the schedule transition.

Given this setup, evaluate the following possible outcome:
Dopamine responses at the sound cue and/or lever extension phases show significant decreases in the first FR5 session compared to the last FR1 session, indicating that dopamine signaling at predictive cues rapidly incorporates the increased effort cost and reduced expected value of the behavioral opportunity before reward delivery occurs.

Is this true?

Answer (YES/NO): YES